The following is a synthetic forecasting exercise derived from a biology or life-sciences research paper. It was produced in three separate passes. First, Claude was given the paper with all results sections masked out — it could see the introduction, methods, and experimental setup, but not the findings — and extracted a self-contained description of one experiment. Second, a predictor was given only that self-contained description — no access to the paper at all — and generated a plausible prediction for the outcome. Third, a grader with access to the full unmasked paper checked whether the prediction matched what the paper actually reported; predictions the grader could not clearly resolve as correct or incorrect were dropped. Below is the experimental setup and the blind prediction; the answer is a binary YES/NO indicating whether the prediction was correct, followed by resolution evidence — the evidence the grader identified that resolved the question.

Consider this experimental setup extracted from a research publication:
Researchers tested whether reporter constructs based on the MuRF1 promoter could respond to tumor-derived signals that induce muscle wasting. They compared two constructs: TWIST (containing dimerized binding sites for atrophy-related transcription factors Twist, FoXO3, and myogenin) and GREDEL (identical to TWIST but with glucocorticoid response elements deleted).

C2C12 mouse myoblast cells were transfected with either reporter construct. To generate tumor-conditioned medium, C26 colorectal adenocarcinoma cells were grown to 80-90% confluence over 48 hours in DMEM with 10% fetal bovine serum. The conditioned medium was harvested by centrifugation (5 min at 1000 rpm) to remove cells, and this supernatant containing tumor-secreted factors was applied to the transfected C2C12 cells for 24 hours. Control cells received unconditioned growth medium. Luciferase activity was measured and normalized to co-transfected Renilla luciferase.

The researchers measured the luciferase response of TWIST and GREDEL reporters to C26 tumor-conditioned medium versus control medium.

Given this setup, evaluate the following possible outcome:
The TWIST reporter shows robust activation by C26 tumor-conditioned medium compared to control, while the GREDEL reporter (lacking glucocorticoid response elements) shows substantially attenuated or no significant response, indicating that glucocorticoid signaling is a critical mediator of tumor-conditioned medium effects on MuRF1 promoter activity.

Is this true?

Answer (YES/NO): NO